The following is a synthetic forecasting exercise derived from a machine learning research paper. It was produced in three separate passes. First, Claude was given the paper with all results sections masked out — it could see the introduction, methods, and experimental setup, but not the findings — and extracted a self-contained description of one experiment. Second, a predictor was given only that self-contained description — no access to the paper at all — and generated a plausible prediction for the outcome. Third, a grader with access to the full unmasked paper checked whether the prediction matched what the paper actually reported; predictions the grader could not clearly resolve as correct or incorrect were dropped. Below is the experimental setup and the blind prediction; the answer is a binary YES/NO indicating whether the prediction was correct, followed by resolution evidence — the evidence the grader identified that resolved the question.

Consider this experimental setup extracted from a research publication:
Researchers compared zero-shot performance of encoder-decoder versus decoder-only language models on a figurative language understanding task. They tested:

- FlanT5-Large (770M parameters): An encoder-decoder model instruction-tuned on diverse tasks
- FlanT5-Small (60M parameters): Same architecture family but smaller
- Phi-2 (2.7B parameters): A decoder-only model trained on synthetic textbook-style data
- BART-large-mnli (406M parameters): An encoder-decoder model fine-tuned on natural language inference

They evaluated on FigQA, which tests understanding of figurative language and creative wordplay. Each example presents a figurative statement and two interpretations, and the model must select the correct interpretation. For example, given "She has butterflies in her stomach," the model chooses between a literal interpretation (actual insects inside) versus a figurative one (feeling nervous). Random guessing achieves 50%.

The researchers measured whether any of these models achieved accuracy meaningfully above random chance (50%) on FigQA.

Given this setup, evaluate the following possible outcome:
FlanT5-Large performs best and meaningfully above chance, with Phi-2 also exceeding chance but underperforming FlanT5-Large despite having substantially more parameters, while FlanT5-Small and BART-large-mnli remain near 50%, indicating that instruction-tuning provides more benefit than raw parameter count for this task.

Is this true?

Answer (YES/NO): NO